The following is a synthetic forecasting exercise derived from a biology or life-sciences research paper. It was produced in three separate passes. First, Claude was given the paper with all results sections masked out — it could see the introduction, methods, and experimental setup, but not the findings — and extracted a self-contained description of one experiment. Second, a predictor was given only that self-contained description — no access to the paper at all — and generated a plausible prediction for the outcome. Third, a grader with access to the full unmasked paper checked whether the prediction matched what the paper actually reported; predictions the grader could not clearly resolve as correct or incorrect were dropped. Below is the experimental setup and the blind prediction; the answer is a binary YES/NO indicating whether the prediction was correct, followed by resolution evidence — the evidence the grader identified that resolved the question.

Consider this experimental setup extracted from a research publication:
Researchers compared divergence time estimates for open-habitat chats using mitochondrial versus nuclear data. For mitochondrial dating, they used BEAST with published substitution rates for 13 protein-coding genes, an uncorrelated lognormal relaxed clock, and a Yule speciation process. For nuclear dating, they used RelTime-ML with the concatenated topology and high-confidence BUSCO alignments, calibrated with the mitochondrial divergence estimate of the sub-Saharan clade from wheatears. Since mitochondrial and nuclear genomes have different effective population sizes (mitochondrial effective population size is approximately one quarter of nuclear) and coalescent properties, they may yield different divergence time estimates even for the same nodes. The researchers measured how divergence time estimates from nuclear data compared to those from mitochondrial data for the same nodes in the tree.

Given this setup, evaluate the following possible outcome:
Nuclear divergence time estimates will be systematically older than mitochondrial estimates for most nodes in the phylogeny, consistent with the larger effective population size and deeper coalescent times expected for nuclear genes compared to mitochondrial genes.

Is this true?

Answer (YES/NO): NO